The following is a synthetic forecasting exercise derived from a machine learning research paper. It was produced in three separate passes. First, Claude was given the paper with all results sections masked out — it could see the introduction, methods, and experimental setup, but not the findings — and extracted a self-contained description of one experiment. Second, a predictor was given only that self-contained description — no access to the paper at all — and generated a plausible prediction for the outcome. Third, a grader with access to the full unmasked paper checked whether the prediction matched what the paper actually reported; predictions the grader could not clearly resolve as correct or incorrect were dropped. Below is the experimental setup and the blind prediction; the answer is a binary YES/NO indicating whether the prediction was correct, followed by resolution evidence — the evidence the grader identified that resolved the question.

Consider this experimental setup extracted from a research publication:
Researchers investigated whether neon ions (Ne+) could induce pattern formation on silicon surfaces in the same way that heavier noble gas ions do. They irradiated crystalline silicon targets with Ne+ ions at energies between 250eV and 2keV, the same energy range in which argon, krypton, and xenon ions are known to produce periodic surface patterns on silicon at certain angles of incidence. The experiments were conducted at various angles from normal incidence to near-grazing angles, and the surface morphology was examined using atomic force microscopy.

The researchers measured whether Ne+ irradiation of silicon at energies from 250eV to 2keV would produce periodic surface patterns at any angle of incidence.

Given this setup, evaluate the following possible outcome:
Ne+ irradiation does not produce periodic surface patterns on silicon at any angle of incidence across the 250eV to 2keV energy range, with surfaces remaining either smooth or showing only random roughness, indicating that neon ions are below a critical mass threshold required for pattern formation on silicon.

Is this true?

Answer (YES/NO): YES